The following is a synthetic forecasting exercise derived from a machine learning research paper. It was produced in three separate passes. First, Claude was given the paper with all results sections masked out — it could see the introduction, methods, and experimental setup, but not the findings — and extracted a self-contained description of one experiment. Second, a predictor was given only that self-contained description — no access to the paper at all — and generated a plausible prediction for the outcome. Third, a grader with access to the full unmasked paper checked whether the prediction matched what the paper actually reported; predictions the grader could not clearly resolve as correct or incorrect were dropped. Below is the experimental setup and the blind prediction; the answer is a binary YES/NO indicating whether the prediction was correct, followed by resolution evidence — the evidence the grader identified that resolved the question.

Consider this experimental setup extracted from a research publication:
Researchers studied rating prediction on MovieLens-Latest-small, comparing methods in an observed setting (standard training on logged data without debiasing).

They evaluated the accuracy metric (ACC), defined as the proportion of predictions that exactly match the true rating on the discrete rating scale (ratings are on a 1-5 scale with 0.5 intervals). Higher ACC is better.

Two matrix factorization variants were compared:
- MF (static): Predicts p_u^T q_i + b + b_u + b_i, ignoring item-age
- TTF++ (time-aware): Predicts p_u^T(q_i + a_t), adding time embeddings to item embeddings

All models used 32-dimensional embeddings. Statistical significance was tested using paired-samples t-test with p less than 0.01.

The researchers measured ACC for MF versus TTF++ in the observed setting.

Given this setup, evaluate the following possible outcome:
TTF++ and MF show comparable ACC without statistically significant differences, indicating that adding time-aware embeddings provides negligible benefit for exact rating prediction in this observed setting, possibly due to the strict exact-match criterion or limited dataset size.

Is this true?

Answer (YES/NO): NO